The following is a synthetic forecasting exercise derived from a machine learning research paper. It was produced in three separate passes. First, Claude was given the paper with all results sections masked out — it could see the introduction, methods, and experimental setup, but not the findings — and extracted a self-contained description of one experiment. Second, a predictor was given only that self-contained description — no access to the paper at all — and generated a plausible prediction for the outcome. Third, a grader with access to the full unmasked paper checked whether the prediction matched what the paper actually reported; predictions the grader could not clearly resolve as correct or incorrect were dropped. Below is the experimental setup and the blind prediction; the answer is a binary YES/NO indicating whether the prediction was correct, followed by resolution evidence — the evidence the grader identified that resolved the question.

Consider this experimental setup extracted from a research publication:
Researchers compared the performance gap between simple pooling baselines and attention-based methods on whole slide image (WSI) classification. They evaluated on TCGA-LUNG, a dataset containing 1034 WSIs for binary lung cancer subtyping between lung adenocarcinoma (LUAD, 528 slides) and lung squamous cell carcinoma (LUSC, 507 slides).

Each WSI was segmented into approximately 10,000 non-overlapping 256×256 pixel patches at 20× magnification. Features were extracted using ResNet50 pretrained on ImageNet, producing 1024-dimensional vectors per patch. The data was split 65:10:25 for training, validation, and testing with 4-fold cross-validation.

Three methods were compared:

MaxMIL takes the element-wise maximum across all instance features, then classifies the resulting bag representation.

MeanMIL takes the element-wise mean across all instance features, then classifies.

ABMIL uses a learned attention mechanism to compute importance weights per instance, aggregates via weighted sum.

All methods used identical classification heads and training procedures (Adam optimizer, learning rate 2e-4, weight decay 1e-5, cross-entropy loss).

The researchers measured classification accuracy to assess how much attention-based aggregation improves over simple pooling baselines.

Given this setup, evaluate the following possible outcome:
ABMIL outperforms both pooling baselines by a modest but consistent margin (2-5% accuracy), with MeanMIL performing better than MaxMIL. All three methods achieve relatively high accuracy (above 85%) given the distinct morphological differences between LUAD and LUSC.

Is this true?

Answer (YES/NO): NO